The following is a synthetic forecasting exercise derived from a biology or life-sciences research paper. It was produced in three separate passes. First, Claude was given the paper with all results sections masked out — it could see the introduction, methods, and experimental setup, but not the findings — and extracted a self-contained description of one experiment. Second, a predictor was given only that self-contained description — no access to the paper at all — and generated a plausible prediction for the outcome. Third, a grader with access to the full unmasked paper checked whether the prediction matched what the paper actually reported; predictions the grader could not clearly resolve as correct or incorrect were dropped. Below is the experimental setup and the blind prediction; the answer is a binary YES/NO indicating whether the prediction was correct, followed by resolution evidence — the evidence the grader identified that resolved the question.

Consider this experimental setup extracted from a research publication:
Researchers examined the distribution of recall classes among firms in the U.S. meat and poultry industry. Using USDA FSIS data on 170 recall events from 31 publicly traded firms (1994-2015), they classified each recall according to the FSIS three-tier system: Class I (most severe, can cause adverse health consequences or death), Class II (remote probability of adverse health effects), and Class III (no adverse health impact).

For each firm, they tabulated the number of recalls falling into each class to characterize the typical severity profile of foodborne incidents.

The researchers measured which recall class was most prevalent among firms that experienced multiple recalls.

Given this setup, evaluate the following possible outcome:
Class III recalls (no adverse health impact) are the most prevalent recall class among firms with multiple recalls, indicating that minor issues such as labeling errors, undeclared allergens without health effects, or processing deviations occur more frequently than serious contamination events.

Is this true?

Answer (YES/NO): NO